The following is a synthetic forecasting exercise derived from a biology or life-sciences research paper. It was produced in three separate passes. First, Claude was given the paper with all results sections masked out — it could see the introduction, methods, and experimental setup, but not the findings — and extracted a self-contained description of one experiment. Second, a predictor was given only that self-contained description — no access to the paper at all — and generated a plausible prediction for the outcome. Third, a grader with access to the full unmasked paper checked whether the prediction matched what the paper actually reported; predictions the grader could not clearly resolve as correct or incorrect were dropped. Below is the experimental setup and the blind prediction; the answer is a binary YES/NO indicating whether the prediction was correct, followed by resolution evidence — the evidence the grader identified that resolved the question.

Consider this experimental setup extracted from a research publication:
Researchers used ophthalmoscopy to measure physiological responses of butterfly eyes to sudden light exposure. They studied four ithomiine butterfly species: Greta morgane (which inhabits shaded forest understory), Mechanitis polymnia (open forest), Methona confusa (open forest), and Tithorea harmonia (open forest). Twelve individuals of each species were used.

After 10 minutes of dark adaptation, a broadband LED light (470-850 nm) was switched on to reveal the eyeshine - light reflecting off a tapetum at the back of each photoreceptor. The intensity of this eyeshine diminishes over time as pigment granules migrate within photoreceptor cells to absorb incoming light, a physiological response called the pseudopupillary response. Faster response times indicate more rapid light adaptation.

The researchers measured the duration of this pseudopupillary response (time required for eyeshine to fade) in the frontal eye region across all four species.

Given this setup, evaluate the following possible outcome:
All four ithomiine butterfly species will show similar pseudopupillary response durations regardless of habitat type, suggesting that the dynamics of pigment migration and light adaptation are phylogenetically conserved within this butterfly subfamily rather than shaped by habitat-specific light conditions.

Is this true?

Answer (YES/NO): NO